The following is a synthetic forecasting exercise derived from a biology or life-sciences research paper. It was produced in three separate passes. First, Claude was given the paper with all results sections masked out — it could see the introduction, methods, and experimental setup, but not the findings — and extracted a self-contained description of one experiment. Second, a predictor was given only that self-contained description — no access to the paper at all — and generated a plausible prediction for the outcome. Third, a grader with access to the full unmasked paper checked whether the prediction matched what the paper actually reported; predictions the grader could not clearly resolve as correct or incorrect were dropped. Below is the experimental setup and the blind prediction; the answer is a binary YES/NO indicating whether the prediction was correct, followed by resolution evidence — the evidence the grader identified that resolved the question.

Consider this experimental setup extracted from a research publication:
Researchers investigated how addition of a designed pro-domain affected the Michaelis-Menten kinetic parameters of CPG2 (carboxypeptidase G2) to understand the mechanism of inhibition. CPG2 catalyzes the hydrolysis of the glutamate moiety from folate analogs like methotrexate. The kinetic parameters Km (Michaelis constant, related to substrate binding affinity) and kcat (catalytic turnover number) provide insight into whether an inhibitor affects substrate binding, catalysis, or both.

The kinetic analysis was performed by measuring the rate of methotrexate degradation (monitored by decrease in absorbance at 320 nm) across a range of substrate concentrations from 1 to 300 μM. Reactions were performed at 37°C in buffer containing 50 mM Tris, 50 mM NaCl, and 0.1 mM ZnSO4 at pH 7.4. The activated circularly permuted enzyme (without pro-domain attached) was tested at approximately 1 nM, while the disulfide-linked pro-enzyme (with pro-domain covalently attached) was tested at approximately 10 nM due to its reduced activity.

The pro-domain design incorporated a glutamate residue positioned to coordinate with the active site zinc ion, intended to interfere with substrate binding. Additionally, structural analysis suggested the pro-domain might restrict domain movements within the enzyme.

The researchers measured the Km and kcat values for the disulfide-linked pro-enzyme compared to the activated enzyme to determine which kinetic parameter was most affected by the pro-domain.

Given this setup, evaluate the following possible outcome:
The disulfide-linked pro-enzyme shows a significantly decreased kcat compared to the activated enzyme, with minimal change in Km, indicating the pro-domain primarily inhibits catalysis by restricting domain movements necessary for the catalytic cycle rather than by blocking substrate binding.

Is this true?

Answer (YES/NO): NO